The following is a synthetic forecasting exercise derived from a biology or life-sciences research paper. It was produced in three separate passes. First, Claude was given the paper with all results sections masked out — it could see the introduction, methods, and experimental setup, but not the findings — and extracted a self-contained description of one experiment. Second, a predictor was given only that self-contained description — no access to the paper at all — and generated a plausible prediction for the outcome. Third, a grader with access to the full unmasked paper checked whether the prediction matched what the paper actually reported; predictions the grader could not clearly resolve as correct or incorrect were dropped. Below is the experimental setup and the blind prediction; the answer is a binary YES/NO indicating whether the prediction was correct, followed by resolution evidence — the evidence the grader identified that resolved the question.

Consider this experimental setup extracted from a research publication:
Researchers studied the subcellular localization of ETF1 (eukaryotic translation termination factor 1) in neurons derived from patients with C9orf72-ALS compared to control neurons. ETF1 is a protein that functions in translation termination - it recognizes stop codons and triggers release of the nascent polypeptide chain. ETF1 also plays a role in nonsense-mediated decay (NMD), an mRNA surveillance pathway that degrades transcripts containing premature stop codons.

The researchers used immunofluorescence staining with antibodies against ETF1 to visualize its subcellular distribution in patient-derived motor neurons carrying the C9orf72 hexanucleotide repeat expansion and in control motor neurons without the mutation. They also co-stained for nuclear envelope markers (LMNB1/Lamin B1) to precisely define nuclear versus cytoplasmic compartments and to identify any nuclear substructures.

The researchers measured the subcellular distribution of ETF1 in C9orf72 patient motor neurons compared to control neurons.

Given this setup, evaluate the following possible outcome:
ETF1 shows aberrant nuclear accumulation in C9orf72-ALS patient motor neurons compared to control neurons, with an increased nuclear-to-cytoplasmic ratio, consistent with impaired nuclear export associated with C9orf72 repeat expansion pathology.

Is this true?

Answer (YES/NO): YES